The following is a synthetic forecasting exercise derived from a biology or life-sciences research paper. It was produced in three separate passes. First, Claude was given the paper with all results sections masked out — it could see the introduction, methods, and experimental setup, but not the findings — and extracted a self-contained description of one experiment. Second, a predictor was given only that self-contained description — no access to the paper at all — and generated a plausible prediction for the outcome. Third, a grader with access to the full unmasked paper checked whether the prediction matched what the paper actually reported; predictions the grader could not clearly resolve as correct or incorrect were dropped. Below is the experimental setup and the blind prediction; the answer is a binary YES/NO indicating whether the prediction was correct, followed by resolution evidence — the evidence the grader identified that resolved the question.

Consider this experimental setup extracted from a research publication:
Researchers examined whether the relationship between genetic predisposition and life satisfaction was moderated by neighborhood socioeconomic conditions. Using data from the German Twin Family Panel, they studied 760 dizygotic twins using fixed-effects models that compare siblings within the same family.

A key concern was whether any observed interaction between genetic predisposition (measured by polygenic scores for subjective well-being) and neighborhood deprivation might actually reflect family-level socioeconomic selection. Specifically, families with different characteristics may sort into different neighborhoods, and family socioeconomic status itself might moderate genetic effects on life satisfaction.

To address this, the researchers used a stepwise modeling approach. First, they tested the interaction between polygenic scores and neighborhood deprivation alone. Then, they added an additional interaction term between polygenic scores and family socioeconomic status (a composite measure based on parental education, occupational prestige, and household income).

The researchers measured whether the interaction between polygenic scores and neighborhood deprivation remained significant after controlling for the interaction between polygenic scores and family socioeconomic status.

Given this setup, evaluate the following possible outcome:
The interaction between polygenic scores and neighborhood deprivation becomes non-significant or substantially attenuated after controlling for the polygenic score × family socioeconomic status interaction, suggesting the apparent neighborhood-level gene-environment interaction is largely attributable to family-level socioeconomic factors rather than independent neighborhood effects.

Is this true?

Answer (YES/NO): NO